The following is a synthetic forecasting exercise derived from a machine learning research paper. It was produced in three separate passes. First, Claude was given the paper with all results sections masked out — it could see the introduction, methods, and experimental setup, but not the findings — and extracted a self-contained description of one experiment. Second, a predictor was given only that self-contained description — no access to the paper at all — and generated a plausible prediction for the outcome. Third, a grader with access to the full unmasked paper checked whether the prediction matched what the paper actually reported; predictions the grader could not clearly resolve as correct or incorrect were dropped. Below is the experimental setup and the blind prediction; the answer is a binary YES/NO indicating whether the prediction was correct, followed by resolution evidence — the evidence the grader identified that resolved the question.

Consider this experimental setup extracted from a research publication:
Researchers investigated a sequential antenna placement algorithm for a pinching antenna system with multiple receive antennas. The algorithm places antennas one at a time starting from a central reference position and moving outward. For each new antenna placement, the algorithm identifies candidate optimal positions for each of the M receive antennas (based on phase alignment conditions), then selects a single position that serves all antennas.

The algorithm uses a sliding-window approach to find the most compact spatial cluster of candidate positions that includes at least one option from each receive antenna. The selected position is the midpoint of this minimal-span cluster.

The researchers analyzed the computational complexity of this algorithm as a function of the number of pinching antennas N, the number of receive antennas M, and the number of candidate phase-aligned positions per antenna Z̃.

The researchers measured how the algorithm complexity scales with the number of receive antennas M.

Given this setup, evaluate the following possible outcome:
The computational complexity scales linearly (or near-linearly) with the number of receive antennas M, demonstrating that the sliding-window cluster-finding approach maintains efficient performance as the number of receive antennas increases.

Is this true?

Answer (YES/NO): YES